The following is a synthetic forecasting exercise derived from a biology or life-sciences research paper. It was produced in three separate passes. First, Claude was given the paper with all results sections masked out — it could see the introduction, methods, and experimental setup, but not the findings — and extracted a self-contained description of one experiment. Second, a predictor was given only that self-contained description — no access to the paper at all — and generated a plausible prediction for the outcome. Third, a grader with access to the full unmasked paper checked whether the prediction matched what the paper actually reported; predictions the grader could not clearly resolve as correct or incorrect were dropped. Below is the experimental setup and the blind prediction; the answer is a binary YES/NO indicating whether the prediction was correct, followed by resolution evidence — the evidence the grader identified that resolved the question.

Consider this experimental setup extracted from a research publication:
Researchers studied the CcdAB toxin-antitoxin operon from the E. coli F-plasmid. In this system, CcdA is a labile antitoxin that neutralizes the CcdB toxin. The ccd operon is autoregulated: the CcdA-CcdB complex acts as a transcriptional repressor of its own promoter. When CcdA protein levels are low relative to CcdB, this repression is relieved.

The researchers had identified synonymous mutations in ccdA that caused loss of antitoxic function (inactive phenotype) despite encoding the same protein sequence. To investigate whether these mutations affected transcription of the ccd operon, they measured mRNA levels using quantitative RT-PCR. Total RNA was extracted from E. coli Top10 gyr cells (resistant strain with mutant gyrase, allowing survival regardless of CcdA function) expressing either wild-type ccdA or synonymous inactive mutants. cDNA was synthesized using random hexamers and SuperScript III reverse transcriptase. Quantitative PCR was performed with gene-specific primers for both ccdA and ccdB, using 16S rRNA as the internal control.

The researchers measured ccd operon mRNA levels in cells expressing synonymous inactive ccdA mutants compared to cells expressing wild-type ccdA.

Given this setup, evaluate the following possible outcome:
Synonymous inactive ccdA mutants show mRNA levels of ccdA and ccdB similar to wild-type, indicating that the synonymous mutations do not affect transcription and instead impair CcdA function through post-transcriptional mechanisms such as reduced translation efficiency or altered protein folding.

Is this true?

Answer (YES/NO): NO